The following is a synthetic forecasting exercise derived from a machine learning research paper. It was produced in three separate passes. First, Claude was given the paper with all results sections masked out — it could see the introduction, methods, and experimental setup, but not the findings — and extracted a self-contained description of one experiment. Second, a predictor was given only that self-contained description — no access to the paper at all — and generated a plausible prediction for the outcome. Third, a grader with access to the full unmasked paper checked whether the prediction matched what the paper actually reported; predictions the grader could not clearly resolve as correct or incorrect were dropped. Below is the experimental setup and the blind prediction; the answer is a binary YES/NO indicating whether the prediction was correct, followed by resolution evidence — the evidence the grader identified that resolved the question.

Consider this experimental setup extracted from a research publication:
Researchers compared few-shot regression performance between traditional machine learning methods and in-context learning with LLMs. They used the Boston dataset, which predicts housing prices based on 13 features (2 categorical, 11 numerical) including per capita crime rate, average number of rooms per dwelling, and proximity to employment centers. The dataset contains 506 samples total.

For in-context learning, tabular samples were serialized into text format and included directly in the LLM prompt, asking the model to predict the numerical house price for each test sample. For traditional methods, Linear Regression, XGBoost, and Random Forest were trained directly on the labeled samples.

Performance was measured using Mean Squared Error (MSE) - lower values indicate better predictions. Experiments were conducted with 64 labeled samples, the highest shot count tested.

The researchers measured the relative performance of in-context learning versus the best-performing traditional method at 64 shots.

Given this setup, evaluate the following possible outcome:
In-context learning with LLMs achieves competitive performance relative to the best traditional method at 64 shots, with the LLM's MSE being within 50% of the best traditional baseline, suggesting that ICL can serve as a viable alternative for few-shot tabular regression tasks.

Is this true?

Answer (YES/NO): NO